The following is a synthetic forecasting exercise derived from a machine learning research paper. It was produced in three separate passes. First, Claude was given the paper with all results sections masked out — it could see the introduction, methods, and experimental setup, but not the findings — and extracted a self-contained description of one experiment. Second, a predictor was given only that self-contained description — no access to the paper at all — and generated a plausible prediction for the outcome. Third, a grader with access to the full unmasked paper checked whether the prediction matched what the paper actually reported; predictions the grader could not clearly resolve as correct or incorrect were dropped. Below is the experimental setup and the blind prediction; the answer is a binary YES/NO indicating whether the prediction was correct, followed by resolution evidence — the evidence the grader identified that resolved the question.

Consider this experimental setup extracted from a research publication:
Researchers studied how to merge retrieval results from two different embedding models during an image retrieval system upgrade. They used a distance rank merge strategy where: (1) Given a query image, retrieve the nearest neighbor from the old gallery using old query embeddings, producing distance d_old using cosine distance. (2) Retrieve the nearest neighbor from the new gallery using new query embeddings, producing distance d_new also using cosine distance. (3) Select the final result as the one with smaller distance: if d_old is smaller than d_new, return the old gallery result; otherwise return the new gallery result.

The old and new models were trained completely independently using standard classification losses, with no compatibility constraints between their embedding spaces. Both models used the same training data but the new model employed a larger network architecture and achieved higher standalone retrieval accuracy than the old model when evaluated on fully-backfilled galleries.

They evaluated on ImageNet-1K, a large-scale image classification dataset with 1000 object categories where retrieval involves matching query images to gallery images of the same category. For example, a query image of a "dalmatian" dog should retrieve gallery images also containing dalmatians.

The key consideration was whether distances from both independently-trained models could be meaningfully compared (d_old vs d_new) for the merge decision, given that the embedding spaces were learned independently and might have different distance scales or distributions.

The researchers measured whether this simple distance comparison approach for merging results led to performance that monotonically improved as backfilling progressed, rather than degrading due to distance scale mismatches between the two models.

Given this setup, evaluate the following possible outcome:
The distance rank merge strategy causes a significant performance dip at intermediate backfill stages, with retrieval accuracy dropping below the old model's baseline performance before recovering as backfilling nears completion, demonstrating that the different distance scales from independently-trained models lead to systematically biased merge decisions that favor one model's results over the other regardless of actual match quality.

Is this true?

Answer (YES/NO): NO